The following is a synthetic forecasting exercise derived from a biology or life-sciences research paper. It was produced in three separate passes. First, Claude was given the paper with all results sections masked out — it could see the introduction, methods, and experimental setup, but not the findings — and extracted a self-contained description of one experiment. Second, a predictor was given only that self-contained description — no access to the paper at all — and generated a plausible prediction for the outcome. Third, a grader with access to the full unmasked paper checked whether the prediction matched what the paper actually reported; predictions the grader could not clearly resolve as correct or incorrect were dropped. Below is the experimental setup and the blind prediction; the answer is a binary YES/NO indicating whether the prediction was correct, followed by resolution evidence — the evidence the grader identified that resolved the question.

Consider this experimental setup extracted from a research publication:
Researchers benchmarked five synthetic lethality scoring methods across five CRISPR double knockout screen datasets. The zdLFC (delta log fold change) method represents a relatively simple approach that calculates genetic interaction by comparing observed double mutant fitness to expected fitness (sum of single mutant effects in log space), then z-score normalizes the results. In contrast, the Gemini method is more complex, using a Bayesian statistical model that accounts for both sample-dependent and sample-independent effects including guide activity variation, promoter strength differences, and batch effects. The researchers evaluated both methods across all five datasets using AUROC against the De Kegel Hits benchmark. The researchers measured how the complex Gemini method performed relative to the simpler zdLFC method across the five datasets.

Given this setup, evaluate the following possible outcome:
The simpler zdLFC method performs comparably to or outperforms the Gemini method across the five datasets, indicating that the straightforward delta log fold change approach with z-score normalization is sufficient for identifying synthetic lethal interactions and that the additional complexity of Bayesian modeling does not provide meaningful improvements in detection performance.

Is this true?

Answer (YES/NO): NO